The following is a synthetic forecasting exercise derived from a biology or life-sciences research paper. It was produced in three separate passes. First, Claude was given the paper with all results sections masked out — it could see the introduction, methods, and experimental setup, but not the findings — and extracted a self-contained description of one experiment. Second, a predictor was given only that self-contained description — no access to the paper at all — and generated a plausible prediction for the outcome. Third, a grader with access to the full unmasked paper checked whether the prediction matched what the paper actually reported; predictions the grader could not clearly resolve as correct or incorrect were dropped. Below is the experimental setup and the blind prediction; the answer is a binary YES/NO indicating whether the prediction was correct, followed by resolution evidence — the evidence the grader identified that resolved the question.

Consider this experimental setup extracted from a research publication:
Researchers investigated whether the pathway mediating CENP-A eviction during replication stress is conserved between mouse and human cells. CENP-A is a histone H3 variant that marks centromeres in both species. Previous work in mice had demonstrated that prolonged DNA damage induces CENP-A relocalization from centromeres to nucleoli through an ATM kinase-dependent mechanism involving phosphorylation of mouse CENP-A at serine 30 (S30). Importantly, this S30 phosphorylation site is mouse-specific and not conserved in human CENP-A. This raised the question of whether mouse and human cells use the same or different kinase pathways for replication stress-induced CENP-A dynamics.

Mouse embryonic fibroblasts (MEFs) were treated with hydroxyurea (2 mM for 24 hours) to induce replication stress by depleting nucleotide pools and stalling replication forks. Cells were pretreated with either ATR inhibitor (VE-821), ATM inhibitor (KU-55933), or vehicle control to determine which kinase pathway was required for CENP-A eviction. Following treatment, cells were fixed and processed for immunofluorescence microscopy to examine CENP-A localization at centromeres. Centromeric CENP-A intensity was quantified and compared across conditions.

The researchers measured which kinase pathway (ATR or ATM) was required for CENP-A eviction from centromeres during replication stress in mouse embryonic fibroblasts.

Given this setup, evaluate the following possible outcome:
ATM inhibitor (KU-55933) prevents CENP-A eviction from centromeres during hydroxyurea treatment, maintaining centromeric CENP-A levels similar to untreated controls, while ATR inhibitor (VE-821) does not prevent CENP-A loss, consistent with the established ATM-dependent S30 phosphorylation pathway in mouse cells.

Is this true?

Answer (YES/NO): NO